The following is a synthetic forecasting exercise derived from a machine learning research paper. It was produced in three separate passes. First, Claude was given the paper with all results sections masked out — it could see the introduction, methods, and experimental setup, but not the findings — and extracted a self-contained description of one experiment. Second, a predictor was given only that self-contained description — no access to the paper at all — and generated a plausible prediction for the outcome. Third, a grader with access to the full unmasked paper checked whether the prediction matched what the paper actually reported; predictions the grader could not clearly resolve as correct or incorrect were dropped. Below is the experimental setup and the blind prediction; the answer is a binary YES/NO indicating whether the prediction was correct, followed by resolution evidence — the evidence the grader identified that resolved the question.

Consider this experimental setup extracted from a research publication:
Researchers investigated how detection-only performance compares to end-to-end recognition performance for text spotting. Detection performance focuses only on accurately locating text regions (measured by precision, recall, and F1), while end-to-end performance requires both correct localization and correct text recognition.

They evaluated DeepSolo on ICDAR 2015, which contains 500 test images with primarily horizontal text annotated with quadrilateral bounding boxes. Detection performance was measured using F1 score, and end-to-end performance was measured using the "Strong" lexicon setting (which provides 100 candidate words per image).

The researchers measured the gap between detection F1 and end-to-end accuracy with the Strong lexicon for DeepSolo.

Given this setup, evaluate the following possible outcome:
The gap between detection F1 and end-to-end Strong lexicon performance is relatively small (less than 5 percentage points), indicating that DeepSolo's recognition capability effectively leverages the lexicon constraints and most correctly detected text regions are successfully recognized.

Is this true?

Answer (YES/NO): YES